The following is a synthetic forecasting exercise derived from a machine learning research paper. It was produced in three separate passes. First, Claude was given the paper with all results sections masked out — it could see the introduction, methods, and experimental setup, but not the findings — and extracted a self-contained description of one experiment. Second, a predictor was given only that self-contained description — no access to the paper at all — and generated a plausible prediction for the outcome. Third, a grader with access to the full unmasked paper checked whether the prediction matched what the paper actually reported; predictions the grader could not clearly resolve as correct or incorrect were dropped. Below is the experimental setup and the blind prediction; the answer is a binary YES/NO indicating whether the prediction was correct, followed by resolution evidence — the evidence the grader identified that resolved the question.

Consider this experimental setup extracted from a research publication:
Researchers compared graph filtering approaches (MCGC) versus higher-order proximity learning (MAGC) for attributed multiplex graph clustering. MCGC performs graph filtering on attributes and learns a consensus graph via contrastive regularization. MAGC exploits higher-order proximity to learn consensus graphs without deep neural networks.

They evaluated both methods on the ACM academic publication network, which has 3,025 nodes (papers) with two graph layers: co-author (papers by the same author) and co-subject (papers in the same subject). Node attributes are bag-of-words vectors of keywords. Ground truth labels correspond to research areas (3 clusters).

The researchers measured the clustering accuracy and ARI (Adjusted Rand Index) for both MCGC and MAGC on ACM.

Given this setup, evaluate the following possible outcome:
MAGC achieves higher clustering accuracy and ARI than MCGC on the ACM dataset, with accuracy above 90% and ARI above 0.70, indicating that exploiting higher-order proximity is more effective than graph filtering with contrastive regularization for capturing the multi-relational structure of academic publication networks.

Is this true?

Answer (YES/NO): NO